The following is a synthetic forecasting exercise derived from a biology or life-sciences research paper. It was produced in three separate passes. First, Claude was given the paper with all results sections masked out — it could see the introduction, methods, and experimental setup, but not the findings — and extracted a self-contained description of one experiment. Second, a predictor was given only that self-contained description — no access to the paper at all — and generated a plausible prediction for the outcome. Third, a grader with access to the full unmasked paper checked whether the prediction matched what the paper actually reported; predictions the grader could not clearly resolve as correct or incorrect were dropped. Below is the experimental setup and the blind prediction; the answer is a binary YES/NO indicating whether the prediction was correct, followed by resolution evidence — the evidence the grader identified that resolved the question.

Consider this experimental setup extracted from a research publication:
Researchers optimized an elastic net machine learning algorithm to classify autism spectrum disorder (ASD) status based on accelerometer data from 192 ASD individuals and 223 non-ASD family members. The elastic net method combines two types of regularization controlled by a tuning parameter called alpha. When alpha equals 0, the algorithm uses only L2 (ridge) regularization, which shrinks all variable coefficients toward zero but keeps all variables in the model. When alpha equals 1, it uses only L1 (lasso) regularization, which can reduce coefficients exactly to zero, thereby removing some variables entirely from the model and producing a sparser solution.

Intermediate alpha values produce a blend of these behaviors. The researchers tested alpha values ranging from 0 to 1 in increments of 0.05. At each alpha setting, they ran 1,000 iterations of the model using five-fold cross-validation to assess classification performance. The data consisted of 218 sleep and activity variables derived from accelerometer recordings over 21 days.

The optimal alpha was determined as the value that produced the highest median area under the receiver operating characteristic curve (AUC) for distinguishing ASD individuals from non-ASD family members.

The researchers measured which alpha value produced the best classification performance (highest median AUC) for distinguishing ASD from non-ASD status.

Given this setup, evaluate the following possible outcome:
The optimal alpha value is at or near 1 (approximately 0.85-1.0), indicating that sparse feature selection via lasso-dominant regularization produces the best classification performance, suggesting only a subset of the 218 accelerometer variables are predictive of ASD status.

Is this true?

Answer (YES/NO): NO